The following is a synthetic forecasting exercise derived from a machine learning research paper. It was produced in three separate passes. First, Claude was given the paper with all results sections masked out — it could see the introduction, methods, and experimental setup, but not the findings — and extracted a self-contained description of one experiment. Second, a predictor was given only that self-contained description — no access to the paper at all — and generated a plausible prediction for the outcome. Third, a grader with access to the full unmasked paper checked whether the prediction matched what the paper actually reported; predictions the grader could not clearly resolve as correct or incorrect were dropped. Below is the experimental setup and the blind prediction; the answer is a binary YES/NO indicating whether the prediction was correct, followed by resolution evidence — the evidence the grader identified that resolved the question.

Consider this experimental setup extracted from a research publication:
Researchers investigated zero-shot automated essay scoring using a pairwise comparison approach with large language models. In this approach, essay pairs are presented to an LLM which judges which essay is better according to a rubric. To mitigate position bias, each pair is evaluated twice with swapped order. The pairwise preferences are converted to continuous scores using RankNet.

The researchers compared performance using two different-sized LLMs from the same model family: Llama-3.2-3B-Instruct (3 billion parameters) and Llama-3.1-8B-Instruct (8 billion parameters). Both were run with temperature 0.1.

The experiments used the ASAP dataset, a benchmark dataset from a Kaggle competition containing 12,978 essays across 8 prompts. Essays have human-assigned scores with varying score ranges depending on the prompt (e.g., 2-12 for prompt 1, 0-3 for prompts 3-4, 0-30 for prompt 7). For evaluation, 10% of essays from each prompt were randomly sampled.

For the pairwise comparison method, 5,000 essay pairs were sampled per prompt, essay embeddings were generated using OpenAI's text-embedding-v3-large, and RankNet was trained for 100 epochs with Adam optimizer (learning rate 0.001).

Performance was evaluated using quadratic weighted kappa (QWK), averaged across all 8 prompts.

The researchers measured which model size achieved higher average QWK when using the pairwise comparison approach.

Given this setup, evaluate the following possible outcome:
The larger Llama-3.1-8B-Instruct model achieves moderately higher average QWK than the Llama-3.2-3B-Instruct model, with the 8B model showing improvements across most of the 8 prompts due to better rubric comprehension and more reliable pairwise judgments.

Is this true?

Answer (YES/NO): YES